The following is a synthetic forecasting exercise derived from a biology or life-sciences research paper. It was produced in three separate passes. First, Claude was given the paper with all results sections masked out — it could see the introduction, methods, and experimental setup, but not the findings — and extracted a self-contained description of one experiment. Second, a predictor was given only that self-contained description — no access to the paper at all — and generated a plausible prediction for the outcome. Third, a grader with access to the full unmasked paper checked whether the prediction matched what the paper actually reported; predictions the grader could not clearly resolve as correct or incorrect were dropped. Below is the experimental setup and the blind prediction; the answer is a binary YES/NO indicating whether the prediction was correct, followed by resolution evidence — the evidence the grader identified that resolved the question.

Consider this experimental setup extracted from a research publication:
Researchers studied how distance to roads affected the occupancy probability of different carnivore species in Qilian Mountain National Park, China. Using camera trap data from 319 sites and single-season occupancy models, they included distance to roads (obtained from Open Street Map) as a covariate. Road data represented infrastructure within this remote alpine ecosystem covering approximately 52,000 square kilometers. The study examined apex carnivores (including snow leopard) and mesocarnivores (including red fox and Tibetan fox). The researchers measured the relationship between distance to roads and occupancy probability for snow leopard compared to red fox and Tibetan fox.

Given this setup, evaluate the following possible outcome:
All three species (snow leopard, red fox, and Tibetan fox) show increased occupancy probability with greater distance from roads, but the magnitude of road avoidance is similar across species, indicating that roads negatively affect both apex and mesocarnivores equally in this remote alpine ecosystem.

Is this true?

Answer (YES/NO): NO